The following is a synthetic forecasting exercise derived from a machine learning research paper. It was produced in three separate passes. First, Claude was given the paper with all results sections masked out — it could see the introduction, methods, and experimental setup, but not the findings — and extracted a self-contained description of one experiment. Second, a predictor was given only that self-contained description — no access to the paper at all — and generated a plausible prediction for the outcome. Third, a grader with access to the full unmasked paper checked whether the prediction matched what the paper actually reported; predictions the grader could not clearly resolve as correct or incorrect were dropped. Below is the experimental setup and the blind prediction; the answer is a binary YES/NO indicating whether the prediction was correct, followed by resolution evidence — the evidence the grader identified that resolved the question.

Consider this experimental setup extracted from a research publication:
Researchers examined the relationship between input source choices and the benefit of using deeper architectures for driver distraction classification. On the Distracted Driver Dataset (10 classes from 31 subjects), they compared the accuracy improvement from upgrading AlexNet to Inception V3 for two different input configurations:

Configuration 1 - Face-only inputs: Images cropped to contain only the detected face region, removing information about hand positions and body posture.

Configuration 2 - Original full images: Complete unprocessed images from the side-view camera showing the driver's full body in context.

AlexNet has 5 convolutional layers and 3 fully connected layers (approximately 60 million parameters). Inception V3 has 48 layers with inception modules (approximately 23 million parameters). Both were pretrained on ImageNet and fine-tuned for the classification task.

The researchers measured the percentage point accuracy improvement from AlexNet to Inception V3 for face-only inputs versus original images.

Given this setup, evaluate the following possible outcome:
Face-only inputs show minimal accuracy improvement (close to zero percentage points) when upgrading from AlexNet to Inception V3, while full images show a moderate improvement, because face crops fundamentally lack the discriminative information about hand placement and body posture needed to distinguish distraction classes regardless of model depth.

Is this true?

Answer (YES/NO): NO